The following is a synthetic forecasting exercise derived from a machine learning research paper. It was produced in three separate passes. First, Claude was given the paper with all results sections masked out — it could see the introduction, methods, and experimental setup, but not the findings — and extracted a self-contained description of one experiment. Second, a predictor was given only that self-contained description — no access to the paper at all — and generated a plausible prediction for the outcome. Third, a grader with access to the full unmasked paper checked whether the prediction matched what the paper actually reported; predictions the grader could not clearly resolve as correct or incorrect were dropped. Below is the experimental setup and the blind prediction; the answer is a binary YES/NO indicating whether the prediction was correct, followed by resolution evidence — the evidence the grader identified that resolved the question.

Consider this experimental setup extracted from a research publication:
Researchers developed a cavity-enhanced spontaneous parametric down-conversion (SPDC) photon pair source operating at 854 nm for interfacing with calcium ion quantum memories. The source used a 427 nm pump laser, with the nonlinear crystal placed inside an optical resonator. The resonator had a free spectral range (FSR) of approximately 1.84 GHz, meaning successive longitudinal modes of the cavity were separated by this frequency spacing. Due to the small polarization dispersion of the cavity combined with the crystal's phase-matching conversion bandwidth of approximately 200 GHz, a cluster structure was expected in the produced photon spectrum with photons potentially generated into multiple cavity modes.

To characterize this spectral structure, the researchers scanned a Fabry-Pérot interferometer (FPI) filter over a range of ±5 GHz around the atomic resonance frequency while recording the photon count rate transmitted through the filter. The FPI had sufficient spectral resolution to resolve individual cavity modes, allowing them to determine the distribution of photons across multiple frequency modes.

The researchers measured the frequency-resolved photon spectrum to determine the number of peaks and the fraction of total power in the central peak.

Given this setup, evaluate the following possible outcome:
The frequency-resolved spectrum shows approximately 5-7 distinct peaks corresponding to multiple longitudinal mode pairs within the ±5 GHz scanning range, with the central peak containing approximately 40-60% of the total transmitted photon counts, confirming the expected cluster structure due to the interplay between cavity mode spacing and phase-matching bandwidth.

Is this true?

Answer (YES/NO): YES